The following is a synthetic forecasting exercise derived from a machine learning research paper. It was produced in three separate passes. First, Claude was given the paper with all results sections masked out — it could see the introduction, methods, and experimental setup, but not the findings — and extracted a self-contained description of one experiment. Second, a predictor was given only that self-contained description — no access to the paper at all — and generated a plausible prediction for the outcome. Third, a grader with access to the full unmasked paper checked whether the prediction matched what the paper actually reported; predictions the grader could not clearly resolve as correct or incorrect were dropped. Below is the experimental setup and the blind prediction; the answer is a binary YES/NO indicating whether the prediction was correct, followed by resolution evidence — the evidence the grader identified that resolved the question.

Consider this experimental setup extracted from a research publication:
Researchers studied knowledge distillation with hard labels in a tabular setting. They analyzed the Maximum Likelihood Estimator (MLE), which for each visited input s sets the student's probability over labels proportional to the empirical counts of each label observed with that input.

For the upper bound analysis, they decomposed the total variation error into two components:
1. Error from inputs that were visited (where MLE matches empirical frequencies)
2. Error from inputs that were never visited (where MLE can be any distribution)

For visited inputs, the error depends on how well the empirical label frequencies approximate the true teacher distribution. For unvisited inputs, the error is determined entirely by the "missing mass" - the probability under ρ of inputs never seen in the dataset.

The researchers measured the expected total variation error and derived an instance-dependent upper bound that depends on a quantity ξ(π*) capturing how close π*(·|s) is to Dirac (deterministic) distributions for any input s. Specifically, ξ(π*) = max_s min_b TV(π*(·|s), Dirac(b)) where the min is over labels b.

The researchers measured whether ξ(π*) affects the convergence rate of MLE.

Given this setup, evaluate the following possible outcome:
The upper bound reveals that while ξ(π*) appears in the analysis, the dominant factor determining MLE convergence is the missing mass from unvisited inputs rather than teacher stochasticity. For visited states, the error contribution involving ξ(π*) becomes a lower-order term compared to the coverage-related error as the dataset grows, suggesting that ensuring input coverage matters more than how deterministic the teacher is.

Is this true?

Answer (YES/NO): NO